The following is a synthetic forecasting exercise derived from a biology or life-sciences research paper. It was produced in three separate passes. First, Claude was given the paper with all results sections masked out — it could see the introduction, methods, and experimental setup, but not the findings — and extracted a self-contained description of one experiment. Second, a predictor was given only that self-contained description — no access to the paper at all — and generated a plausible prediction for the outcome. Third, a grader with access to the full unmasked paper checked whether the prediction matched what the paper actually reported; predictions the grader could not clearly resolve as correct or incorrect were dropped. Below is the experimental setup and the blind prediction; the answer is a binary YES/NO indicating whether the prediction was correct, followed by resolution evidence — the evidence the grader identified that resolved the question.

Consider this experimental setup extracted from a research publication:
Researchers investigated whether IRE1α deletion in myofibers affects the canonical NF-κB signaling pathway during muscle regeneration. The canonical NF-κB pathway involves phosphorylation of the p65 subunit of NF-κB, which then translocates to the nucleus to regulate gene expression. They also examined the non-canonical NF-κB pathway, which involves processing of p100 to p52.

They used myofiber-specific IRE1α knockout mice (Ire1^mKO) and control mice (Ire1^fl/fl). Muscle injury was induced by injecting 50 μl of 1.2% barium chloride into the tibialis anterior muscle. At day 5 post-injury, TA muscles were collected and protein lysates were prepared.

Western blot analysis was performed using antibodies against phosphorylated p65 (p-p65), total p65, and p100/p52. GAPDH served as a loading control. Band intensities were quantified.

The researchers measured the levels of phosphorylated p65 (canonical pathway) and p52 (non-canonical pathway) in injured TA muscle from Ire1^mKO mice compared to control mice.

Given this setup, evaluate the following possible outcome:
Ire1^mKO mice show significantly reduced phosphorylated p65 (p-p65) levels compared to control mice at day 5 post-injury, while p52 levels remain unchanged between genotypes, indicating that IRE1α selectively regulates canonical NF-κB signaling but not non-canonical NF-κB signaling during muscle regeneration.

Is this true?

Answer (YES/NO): NO